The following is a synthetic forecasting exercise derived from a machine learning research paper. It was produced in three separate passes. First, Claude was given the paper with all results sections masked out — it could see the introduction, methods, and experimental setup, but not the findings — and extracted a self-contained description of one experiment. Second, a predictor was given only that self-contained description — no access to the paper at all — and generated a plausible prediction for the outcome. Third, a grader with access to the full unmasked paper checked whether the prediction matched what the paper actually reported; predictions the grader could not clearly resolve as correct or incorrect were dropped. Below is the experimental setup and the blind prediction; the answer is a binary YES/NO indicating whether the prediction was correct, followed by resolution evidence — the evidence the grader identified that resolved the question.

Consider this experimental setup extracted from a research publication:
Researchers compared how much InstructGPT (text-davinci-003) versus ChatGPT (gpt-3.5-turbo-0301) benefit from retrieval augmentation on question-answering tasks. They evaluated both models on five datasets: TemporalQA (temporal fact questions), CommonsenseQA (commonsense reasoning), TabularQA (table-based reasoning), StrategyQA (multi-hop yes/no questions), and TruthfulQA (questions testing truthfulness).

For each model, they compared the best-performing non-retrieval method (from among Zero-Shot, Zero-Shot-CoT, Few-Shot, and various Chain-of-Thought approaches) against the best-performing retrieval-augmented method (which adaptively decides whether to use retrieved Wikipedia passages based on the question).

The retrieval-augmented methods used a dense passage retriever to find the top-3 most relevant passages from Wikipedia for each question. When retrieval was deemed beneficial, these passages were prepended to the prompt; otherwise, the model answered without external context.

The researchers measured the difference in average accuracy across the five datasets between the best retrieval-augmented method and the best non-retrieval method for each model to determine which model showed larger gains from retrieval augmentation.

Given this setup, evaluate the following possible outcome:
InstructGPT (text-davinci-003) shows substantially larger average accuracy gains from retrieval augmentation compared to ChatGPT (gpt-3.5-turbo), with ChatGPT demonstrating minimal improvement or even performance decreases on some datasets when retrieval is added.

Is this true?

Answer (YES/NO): NO